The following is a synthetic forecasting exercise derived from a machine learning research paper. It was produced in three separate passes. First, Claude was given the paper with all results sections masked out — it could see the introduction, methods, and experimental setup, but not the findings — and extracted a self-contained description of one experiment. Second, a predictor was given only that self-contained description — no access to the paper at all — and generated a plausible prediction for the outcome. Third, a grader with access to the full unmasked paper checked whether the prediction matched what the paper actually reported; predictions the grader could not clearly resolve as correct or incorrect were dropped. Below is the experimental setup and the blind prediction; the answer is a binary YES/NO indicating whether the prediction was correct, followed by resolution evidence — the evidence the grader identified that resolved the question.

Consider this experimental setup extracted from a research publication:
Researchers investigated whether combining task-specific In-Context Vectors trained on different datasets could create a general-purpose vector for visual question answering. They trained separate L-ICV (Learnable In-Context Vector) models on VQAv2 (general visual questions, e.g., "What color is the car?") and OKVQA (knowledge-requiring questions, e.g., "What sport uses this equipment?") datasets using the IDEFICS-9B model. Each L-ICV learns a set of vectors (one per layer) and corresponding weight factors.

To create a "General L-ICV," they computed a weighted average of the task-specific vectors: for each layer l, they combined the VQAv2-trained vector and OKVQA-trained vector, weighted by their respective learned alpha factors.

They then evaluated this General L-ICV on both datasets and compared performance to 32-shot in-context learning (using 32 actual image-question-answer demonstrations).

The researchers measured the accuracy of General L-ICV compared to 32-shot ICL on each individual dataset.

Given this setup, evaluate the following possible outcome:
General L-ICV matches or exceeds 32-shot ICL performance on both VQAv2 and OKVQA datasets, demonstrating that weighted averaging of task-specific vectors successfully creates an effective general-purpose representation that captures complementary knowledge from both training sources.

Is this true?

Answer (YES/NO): YES